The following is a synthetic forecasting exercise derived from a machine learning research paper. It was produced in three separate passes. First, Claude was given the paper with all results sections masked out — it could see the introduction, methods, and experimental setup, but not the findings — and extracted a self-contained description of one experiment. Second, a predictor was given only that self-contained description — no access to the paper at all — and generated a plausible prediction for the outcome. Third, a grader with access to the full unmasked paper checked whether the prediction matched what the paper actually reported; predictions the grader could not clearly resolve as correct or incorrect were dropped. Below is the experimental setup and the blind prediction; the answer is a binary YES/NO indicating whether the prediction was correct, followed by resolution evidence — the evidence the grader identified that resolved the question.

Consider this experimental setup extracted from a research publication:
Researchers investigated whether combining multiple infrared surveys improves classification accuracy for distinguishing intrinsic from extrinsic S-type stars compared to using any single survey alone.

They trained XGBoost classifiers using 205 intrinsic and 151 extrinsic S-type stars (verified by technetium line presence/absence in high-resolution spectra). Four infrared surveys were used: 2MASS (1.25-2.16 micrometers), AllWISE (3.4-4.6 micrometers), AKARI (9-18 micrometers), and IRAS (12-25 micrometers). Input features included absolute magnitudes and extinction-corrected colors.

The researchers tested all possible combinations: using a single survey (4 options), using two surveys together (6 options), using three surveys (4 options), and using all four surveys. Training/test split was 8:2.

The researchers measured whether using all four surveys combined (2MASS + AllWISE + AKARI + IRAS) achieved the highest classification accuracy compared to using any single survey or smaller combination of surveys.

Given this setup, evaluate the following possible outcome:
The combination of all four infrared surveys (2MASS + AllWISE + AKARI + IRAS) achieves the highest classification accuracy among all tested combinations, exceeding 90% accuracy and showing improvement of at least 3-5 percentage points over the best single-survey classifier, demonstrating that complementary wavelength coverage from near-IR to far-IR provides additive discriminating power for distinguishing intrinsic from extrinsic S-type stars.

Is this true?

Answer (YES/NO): NO